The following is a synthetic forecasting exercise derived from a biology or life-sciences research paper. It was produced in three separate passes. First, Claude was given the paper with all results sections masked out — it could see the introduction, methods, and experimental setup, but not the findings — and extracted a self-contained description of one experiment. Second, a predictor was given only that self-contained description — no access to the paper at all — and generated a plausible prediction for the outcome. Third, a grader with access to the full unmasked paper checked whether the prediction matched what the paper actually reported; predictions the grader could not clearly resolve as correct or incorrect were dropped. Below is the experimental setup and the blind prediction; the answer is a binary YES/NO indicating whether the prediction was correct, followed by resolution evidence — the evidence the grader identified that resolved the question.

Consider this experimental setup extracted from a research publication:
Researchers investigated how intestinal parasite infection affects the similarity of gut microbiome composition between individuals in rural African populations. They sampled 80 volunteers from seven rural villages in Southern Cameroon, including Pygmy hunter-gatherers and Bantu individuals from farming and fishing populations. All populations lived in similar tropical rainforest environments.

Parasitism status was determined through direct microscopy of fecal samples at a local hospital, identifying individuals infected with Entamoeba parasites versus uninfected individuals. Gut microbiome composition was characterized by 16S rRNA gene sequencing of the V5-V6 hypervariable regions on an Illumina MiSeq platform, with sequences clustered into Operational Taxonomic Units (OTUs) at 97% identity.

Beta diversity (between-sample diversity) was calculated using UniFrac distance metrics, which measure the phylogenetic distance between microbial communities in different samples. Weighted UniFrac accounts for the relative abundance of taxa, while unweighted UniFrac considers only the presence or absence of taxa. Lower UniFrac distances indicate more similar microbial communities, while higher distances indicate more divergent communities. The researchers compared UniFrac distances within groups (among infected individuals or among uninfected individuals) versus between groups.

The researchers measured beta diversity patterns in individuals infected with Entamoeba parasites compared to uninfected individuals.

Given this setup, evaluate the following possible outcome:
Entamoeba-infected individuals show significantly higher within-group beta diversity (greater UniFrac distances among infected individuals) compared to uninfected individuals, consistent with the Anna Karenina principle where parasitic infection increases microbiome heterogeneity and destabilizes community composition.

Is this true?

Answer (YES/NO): NO